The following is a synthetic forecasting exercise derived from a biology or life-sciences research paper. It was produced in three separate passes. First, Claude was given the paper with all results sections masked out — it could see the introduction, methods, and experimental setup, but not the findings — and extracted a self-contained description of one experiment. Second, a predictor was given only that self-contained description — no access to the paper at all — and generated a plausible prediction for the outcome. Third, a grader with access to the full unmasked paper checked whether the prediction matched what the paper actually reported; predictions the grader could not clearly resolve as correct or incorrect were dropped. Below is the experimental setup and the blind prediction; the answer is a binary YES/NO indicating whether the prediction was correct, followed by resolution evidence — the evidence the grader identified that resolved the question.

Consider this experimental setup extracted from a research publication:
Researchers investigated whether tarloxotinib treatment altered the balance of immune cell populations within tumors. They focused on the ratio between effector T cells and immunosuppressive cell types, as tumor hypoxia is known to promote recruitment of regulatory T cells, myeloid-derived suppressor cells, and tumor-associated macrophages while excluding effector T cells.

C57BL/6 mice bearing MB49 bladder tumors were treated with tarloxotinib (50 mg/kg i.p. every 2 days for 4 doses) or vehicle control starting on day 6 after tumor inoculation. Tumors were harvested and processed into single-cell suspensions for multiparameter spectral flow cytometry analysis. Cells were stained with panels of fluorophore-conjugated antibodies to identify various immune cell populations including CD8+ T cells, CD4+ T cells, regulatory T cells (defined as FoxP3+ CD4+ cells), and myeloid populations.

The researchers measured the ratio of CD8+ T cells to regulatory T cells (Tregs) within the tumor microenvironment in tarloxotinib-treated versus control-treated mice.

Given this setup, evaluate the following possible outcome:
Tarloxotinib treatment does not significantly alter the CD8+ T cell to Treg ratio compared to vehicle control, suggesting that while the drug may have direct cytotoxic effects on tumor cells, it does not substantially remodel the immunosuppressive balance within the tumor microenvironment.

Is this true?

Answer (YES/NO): NO